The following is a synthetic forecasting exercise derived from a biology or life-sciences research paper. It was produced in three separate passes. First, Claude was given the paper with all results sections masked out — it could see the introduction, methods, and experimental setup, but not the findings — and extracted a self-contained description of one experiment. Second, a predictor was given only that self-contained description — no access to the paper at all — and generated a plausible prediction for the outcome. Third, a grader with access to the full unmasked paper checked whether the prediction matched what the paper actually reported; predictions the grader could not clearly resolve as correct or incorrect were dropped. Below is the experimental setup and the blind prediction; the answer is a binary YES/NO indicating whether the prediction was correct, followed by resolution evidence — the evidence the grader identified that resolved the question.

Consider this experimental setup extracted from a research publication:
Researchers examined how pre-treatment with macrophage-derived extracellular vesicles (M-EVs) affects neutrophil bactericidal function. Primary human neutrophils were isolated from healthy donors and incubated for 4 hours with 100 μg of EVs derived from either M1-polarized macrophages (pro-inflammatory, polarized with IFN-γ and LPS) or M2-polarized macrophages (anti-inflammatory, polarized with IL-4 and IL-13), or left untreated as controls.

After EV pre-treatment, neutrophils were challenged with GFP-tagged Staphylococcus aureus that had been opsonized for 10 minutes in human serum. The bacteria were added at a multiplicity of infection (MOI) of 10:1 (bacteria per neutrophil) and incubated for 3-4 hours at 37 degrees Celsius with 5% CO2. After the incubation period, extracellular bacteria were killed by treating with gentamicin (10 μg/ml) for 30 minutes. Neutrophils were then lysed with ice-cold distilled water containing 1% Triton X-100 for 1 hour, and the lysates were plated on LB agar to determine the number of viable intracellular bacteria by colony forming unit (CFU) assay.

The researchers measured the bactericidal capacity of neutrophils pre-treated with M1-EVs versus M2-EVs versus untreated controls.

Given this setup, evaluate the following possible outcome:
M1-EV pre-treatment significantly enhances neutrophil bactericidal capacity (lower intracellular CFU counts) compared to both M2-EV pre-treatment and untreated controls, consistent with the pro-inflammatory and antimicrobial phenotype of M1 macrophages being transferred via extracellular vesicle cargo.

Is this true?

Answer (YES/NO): YES